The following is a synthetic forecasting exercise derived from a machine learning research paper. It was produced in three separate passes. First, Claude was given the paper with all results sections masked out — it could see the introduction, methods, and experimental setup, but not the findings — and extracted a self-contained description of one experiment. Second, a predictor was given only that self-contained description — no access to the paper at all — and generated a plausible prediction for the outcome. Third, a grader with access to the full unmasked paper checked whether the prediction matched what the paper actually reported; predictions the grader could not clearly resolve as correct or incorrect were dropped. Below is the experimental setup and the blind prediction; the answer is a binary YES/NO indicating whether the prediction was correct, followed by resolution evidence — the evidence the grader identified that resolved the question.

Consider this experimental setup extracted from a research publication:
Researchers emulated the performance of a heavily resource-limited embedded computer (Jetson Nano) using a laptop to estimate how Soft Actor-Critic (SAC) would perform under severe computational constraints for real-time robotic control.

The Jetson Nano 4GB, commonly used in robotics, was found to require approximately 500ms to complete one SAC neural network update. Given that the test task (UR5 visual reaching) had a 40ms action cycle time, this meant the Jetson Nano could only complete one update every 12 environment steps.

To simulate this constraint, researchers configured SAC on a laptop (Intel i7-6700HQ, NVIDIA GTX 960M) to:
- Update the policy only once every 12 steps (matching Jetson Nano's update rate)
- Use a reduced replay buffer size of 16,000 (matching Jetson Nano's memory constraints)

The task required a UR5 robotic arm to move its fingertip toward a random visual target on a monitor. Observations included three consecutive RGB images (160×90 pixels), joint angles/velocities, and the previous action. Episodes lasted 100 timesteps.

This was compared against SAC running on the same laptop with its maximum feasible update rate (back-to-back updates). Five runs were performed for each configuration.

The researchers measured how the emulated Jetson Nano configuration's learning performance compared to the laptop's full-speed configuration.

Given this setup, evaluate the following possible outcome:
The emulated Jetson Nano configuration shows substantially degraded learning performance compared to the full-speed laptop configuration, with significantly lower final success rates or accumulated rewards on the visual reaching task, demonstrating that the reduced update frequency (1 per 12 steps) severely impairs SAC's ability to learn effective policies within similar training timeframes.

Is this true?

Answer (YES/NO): YES